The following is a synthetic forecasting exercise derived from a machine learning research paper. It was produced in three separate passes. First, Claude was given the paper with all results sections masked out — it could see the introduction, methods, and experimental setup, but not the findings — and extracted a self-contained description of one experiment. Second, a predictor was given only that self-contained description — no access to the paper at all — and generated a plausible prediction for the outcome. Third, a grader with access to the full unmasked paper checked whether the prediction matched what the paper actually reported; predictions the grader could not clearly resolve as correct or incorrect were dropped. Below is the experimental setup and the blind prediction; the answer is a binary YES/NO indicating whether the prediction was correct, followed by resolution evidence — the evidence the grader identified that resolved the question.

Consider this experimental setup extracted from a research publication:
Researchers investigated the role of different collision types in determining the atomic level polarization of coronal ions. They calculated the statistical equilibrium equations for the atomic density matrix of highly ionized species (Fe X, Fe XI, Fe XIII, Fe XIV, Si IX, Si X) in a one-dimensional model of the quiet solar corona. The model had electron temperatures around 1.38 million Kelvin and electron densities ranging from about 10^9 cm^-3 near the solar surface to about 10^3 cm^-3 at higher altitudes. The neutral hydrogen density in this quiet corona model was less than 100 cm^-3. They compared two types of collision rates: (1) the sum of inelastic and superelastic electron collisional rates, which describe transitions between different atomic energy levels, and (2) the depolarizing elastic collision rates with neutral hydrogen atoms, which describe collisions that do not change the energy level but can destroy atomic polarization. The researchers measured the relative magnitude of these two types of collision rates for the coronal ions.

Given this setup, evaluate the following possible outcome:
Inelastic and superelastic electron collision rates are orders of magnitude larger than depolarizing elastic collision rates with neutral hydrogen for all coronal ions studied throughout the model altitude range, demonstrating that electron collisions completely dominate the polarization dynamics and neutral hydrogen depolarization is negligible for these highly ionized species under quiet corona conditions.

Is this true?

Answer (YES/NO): YES